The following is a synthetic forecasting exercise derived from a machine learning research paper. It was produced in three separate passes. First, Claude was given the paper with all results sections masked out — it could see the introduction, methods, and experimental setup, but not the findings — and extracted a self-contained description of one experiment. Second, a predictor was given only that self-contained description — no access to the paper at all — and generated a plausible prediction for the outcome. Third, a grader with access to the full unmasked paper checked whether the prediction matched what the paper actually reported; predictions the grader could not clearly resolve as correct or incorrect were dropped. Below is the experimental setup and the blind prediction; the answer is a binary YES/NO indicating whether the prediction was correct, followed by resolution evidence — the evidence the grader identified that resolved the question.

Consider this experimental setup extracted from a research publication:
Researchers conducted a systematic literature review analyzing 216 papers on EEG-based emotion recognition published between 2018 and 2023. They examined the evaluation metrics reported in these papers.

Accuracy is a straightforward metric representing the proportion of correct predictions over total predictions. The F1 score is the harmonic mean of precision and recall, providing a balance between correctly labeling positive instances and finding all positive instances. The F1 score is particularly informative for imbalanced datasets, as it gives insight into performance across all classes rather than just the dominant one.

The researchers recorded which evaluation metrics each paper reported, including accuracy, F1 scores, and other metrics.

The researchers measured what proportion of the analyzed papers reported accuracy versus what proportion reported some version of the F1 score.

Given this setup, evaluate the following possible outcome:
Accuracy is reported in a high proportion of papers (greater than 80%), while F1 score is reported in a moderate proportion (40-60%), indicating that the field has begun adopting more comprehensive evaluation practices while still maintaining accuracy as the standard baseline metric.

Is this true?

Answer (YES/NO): NO